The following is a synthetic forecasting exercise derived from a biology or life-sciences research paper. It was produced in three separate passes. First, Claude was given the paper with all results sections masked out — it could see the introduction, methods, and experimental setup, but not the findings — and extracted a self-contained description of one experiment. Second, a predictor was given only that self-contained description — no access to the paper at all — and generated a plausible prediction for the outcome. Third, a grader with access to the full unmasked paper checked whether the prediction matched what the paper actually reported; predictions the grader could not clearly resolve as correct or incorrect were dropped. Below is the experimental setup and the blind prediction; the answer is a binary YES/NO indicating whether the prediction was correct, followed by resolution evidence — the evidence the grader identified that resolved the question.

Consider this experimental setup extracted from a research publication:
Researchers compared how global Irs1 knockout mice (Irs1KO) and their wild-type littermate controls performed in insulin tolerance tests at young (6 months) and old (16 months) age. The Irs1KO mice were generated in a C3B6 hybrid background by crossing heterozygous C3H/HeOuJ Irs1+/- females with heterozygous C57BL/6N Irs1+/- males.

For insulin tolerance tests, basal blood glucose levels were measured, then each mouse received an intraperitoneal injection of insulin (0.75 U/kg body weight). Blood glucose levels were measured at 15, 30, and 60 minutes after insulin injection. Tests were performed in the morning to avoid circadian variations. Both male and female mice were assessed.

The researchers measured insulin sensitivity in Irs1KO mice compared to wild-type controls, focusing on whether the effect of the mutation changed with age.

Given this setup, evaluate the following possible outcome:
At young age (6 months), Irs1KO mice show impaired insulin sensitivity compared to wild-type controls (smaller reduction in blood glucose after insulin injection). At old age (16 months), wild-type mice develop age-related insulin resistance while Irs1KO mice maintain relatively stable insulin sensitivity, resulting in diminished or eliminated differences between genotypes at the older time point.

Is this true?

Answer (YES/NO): NO